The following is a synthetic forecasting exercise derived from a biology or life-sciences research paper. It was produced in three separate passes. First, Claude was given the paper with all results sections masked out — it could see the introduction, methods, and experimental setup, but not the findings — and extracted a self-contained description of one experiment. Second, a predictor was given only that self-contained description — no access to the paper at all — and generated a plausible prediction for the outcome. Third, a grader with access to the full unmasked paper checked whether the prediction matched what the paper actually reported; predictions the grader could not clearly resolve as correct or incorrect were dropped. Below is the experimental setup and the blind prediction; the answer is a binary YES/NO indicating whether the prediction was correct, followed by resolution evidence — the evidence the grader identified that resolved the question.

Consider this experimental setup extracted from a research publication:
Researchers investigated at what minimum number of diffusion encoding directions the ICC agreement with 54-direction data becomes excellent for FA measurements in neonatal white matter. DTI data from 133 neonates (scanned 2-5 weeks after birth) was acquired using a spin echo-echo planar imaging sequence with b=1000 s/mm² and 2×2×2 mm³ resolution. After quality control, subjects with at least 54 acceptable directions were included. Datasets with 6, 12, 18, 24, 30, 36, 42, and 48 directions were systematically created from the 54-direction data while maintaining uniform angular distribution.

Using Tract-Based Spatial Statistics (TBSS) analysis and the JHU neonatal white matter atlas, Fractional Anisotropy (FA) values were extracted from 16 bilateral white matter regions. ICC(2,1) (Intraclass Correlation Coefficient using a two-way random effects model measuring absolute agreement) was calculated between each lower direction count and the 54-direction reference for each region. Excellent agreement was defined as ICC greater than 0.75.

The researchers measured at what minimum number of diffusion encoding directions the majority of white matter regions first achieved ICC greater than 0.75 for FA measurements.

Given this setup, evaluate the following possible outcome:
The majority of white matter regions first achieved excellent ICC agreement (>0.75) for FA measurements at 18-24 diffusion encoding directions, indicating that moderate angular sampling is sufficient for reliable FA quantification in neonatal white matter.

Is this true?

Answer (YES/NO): NO